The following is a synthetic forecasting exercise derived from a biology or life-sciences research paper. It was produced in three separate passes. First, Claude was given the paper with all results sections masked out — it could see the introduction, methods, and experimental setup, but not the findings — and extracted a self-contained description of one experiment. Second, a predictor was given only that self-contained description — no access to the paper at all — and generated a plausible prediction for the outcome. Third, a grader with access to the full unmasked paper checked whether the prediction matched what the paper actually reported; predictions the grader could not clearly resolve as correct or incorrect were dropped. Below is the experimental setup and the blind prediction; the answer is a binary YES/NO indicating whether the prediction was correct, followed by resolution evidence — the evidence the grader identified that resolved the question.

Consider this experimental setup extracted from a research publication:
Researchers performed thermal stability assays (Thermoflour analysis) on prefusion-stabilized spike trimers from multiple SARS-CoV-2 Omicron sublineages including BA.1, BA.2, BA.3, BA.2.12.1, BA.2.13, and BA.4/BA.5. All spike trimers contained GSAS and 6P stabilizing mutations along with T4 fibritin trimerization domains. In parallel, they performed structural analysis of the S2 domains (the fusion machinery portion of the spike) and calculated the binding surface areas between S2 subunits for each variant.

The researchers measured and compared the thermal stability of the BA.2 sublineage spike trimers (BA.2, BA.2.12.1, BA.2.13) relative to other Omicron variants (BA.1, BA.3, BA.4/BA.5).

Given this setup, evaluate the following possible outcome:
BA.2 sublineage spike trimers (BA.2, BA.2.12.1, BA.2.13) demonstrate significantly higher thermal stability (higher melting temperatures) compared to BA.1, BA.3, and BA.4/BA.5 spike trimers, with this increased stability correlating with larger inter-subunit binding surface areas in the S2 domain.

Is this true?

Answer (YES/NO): NO